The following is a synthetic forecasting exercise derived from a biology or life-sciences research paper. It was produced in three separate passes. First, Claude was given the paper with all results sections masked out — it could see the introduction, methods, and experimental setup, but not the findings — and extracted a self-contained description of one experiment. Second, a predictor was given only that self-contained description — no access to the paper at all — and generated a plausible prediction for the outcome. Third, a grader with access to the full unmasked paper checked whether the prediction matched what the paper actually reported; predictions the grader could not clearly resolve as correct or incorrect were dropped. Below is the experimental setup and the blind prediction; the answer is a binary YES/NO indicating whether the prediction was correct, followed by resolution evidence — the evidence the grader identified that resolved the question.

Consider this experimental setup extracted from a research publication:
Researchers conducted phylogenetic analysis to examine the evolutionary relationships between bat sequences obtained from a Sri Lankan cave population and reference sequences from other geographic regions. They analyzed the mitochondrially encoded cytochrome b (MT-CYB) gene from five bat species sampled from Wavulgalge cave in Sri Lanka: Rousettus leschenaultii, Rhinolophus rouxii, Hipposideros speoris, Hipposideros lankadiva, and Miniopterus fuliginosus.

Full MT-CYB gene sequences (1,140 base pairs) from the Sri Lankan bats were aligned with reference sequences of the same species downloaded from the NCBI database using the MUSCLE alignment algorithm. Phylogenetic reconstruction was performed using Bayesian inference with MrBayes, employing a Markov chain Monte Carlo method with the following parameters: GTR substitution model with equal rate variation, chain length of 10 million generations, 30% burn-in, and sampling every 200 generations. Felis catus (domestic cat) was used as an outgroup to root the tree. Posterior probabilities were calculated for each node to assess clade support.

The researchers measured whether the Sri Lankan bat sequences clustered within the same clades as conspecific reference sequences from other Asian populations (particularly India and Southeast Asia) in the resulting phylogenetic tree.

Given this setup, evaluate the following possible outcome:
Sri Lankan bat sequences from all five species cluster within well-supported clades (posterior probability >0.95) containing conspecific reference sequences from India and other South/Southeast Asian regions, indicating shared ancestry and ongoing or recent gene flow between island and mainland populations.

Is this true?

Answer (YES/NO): NO